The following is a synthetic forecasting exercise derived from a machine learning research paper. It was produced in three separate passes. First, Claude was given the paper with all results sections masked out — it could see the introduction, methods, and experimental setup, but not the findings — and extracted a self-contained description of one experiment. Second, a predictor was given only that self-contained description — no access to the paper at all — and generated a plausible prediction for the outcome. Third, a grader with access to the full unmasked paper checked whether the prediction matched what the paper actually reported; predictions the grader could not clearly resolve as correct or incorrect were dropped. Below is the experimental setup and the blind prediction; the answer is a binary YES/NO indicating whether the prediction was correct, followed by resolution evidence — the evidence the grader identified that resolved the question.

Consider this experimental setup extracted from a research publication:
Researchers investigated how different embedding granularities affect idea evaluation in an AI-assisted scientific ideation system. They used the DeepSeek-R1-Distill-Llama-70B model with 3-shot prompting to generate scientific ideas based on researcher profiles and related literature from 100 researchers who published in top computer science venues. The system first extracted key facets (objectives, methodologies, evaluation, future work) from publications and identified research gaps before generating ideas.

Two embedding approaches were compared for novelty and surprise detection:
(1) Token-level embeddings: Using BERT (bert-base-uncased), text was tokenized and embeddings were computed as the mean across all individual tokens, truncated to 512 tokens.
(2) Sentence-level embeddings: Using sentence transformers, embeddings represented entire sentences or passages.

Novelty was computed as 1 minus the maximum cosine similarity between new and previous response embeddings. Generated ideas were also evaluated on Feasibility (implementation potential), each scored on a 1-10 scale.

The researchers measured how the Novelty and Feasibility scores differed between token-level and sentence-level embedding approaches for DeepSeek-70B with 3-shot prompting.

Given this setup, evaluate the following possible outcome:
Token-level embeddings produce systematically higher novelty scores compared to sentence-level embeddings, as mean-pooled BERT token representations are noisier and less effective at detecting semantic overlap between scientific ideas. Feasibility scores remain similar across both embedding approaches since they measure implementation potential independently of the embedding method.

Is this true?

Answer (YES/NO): NO